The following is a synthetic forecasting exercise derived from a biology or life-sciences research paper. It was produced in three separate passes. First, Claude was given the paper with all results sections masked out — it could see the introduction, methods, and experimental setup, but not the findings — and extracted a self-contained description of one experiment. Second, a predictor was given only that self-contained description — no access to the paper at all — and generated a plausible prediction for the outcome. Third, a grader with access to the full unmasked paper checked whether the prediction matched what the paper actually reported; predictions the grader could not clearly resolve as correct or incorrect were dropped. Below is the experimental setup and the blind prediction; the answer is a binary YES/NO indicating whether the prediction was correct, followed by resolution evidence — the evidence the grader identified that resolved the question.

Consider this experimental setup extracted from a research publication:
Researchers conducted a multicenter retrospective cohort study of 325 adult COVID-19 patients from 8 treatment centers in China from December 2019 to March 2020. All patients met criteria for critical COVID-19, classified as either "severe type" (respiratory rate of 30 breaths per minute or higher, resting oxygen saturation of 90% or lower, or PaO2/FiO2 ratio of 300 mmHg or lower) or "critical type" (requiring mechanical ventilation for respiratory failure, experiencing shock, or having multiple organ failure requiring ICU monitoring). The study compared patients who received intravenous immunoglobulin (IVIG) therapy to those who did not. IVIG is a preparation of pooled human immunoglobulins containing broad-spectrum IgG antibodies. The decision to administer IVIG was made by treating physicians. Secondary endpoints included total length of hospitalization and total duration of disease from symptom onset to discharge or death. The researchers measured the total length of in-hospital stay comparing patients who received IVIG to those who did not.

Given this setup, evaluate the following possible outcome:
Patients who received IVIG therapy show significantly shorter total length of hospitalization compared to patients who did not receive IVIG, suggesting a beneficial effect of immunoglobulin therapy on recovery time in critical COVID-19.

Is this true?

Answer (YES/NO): NO